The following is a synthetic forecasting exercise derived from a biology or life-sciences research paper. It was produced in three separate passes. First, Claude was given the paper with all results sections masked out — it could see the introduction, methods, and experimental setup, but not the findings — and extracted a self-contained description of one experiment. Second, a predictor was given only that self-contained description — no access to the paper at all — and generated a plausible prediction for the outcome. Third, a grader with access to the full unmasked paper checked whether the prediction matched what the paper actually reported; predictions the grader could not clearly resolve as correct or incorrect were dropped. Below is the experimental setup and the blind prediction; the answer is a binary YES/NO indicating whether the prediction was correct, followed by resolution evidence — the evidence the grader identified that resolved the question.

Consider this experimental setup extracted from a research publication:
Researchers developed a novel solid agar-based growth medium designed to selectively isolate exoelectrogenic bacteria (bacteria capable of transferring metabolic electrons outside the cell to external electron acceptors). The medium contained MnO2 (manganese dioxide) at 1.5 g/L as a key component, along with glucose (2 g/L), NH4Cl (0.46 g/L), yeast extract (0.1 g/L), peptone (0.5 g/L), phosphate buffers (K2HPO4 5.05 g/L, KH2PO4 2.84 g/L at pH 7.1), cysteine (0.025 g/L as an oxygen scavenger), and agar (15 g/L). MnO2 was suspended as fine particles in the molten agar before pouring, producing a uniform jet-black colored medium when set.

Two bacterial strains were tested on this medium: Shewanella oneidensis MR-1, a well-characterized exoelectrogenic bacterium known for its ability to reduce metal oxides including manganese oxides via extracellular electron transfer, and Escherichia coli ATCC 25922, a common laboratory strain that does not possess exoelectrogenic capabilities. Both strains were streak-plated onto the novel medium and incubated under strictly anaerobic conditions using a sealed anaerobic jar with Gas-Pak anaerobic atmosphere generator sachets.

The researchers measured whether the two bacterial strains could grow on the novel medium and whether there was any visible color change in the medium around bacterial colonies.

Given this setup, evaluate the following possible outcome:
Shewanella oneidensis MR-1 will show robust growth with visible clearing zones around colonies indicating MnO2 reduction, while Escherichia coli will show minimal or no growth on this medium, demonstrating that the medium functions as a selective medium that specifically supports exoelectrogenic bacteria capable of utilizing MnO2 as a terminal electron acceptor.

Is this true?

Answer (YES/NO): YES